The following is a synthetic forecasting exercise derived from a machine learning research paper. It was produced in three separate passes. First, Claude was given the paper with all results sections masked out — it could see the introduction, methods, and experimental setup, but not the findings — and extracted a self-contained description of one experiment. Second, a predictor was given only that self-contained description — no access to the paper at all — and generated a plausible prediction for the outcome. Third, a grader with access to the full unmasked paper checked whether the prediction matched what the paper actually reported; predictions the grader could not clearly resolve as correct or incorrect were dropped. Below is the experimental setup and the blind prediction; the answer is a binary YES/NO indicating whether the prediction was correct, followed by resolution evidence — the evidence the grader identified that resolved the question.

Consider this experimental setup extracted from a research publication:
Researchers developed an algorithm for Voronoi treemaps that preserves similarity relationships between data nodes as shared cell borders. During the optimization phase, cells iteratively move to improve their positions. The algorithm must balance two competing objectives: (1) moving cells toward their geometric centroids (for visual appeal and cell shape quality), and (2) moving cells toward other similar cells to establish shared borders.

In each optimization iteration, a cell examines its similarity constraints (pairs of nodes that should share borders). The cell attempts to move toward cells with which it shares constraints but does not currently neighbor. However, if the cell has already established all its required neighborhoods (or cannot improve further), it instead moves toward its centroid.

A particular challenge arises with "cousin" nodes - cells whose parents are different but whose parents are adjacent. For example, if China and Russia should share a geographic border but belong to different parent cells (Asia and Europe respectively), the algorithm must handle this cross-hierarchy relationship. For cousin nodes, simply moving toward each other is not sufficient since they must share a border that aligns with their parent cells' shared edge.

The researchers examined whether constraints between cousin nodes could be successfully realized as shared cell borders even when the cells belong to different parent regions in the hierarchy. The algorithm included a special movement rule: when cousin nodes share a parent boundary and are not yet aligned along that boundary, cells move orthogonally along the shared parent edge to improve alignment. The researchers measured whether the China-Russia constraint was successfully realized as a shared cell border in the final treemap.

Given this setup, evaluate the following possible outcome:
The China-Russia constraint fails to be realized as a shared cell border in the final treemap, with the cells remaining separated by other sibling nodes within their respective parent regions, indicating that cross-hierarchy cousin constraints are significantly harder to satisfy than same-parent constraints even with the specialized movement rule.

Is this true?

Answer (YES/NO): NO